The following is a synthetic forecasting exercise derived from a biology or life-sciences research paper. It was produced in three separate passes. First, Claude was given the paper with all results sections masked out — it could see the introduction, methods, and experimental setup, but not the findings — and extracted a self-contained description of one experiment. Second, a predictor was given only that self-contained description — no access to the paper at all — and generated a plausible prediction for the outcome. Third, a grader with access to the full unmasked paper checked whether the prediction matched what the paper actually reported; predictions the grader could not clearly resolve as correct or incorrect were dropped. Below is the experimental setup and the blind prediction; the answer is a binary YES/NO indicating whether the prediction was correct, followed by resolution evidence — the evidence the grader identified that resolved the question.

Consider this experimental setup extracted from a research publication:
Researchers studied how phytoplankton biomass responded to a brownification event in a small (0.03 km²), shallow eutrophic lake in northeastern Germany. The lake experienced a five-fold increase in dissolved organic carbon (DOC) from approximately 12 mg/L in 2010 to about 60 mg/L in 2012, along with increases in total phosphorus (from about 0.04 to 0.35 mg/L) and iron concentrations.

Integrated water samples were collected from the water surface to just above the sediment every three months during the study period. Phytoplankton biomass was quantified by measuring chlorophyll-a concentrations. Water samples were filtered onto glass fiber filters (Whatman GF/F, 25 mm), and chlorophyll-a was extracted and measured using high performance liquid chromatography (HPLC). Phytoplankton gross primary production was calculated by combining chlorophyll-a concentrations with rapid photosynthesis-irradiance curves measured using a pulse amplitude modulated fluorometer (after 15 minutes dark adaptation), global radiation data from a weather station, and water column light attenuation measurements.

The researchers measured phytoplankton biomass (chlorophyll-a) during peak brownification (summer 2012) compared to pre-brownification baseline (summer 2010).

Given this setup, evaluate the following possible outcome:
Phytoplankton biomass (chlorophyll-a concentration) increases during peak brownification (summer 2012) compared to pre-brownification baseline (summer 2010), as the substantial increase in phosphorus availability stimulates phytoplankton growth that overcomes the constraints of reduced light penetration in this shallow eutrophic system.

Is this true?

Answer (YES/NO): YES